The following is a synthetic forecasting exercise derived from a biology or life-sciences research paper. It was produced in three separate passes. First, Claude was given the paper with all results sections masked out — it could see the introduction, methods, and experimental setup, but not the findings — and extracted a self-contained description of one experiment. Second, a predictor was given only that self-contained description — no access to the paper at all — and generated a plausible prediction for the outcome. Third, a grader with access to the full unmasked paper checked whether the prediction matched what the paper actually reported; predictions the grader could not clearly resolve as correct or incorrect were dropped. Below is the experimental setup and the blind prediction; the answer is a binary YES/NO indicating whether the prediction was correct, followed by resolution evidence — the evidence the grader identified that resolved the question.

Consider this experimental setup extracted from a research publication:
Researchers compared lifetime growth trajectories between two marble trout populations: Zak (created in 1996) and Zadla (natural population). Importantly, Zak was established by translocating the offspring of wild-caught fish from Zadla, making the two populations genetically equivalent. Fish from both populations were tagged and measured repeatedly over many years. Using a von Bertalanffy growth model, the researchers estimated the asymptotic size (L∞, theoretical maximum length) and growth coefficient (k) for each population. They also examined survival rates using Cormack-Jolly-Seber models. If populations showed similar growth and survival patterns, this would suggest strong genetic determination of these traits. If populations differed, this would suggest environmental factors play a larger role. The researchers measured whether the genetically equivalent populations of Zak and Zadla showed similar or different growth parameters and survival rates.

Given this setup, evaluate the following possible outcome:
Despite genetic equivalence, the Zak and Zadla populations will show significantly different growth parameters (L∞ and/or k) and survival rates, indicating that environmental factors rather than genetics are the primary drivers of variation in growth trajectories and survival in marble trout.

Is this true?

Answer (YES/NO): YES